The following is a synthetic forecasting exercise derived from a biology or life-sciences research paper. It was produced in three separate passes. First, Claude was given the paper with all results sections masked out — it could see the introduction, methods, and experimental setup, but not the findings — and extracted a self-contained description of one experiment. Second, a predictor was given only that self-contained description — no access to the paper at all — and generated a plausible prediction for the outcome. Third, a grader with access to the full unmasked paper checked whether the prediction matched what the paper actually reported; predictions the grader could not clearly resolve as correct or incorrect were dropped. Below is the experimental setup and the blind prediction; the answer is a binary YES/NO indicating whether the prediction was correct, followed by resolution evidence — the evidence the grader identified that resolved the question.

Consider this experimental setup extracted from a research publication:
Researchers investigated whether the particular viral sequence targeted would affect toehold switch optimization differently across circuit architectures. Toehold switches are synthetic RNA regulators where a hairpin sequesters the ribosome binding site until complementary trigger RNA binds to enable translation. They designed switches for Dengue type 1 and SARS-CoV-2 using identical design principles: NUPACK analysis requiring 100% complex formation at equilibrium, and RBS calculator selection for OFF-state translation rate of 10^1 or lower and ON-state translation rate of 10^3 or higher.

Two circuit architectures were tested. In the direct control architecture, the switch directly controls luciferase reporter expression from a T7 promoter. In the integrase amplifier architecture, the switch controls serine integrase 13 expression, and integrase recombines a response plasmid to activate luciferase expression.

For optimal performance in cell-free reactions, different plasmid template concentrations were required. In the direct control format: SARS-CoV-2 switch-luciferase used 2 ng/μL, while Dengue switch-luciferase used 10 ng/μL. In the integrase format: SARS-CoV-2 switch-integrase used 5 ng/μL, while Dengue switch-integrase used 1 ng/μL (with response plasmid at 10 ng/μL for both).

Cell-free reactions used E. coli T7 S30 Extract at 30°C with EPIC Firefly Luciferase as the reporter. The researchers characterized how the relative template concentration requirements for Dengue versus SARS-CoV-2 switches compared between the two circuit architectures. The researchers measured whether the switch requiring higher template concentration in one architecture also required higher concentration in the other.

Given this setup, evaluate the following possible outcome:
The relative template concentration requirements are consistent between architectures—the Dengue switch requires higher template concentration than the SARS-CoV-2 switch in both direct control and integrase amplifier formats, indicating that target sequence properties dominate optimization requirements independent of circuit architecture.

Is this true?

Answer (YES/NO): NO